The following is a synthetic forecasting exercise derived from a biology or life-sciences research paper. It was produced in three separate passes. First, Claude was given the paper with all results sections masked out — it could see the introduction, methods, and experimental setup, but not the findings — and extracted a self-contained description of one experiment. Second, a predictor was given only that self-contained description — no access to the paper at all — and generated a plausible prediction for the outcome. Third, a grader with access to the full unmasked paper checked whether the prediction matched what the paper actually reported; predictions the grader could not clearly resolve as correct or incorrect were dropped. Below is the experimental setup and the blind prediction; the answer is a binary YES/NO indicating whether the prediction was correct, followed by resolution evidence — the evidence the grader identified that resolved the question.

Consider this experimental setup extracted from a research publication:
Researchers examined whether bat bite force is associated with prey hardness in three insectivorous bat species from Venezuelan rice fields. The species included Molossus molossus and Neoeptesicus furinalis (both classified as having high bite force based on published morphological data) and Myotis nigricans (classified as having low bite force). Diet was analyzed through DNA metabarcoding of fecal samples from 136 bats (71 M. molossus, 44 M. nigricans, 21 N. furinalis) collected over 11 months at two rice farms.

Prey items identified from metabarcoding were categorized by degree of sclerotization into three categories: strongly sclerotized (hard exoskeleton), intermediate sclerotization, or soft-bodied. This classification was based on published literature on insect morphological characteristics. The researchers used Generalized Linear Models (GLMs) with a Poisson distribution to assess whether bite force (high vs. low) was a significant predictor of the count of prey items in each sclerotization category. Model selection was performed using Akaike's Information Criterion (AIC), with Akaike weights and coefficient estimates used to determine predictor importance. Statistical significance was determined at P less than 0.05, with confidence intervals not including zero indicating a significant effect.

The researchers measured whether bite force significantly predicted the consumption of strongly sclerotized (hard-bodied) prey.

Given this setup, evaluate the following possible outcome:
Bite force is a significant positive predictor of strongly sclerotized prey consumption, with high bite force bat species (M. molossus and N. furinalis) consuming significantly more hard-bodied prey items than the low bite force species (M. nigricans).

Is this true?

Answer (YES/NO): YES